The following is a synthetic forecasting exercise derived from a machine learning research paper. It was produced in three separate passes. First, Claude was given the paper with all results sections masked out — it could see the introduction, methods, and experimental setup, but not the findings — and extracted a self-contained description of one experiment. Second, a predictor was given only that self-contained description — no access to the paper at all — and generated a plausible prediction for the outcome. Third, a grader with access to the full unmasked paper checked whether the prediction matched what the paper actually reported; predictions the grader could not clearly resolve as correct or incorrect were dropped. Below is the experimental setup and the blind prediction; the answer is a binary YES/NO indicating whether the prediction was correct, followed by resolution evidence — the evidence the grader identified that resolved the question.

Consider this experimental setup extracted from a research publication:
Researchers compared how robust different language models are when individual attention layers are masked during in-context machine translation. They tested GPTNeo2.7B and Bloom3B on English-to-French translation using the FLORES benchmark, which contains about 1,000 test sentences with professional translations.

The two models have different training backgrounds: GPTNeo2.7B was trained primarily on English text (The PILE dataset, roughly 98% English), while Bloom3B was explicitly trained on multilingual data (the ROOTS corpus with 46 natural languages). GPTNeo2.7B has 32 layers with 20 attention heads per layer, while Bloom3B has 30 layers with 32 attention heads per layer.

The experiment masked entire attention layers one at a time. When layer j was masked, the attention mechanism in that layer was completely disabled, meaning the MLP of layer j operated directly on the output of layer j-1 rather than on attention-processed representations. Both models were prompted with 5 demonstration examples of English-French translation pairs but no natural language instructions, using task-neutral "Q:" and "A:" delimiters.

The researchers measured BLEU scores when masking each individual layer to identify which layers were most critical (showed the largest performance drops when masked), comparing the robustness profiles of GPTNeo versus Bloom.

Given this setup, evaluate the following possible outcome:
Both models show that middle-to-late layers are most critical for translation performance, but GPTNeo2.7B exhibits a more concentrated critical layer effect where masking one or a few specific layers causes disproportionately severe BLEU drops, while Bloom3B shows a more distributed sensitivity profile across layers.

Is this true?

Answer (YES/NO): NO